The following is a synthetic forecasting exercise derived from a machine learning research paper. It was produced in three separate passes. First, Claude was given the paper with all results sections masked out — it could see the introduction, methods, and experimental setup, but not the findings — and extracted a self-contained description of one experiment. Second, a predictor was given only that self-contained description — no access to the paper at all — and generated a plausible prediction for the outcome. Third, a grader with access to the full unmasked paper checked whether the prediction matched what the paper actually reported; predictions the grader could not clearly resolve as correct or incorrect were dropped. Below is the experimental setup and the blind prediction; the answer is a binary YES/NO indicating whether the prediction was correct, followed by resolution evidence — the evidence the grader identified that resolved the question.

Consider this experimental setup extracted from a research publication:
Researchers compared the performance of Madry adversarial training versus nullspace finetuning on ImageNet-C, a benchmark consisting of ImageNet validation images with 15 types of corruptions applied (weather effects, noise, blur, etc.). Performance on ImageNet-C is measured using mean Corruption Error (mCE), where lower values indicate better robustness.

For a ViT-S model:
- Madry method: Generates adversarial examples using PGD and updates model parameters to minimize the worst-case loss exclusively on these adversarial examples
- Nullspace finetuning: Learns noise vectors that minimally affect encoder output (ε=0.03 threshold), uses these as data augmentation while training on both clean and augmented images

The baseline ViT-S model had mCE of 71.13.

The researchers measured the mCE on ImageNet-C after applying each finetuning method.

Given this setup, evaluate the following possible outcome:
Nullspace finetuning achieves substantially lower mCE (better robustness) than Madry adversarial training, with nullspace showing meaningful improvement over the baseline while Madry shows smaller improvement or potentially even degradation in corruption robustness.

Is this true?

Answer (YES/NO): YES